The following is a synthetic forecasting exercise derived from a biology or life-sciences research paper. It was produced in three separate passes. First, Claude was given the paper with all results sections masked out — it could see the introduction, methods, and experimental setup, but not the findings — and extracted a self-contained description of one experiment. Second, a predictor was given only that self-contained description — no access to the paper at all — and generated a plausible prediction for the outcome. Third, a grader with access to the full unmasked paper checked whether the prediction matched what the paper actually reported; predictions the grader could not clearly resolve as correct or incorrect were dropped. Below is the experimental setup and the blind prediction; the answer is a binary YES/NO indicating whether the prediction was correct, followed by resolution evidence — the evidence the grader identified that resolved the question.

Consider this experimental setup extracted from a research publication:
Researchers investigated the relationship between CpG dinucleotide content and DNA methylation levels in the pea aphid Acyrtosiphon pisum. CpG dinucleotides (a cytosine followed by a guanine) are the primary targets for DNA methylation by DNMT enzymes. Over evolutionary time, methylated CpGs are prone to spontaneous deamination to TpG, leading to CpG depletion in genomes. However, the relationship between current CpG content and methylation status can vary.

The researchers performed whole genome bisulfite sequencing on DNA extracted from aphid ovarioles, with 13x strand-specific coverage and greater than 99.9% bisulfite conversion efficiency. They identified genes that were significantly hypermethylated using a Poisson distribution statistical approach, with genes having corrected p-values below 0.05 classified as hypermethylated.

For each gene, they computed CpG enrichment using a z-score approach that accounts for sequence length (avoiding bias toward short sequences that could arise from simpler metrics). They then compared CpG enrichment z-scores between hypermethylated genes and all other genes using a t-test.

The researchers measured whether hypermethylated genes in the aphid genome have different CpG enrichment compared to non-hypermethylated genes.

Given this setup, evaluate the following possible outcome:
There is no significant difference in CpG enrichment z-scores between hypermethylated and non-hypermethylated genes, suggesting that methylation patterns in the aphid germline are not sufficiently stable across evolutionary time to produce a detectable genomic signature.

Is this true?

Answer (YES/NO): NO